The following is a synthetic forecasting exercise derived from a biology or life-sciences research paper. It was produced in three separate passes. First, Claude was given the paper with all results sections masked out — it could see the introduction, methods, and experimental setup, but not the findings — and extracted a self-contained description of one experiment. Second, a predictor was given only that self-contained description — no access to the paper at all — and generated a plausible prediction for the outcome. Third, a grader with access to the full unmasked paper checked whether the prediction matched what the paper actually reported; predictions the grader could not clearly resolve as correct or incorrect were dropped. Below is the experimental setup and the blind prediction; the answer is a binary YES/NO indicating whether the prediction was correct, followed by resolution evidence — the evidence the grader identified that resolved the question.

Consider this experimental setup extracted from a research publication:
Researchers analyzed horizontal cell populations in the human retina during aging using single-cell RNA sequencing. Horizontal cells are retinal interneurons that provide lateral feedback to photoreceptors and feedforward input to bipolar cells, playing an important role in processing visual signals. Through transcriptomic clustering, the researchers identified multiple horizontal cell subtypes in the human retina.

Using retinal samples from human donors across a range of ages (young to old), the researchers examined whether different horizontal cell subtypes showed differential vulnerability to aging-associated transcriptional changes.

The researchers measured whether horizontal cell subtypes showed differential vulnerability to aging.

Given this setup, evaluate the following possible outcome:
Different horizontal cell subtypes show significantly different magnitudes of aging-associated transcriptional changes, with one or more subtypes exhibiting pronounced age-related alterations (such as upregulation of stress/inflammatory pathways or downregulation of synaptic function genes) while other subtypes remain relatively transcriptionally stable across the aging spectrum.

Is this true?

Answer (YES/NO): NO